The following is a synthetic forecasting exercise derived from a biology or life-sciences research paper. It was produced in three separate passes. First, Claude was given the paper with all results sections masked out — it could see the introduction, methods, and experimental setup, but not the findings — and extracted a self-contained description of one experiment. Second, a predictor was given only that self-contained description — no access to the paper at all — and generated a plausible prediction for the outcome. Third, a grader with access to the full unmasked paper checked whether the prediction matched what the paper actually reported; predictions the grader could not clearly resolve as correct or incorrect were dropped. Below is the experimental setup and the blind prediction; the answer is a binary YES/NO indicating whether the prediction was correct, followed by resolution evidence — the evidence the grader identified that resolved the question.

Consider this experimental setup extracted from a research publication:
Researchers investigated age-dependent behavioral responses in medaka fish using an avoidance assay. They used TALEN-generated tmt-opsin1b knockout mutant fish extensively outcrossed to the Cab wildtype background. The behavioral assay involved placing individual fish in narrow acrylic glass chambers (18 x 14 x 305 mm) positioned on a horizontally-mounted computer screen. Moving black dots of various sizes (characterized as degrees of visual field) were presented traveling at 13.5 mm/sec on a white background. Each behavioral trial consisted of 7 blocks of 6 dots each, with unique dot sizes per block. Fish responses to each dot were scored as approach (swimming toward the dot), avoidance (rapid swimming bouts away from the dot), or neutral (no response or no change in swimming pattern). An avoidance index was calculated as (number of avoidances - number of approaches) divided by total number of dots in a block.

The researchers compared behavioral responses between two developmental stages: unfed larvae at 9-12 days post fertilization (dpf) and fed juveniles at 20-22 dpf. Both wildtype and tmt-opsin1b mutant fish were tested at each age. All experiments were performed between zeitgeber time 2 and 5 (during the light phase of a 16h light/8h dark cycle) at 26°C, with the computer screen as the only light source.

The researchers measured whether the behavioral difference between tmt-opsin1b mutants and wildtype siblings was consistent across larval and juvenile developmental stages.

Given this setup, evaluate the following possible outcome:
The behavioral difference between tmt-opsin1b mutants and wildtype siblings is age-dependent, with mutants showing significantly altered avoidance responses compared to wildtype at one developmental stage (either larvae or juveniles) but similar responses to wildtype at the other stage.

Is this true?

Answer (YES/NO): NO